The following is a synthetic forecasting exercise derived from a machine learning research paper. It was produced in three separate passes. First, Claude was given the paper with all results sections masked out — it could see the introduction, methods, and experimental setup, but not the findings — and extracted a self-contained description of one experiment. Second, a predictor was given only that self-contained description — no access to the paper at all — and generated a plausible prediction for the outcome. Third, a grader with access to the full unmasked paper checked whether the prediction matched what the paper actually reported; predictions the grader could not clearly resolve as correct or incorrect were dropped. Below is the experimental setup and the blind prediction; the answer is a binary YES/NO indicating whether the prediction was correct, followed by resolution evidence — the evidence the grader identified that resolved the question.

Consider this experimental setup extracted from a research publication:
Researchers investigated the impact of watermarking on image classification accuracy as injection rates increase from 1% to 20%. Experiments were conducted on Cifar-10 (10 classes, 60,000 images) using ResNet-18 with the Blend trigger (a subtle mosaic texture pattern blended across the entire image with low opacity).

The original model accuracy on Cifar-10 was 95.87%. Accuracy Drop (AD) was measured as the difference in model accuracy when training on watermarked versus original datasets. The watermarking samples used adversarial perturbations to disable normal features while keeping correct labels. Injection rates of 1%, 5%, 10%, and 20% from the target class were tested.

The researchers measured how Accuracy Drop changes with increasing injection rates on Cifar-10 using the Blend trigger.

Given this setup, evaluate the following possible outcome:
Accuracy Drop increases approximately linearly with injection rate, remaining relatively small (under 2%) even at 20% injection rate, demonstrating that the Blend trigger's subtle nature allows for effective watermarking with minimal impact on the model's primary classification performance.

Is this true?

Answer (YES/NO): YES